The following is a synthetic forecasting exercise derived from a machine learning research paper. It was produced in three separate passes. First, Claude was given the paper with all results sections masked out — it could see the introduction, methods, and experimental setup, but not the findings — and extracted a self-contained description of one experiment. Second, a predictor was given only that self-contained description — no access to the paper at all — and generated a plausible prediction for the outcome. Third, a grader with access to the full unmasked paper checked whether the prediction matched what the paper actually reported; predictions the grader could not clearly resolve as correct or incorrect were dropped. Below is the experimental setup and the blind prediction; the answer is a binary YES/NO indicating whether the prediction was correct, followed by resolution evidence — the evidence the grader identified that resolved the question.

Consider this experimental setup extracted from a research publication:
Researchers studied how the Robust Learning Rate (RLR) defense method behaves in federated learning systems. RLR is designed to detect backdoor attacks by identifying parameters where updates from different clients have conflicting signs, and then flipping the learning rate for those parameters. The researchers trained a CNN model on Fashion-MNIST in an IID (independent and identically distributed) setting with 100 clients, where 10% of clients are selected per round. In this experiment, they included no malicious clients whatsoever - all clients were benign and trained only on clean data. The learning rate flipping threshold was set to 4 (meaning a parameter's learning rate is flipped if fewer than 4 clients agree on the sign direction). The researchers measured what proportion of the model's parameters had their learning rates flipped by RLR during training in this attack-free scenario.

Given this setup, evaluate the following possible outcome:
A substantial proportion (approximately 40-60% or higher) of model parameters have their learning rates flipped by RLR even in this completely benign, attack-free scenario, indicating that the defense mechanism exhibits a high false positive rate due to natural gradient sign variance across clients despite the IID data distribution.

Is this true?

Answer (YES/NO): YES